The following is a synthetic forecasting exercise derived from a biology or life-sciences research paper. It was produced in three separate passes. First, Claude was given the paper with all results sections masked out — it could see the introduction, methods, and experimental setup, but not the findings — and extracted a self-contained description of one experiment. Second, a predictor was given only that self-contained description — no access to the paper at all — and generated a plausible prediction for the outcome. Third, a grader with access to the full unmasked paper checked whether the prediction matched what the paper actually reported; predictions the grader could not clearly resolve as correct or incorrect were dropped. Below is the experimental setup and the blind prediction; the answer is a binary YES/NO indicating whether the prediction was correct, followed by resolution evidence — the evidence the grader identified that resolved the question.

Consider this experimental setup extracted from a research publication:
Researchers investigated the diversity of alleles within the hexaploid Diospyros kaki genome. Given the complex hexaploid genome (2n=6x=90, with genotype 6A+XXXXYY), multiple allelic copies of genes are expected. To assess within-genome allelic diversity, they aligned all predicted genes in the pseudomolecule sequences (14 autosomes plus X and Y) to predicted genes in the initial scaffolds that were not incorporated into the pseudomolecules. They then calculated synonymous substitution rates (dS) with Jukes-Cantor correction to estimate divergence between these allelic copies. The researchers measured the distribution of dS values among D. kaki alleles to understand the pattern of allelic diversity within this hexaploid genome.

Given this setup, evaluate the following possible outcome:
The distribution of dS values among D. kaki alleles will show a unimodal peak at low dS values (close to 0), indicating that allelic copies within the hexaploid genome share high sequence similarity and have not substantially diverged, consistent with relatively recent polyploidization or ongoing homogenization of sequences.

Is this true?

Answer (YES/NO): YES